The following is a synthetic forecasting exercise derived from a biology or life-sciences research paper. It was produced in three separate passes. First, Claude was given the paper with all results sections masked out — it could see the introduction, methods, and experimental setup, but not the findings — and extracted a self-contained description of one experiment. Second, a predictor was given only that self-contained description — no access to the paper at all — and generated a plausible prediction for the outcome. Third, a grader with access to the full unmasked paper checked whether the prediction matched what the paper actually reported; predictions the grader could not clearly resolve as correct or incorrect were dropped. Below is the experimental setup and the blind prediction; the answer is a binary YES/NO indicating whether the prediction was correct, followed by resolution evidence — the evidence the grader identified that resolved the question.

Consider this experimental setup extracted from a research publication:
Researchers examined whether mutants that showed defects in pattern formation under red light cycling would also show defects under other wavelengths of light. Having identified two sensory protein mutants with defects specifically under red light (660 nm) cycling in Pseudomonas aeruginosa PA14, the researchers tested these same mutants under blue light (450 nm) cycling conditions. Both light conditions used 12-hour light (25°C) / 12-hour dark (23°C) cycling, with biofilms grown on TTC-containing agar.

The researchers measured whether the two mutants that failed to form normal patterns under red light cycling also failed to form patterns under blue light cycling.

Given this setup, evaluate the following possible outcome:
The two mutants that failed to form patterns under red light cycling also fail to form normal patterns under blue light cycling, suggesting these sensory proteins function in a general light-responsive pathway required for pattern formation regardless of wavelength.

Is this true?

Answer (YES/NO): NO